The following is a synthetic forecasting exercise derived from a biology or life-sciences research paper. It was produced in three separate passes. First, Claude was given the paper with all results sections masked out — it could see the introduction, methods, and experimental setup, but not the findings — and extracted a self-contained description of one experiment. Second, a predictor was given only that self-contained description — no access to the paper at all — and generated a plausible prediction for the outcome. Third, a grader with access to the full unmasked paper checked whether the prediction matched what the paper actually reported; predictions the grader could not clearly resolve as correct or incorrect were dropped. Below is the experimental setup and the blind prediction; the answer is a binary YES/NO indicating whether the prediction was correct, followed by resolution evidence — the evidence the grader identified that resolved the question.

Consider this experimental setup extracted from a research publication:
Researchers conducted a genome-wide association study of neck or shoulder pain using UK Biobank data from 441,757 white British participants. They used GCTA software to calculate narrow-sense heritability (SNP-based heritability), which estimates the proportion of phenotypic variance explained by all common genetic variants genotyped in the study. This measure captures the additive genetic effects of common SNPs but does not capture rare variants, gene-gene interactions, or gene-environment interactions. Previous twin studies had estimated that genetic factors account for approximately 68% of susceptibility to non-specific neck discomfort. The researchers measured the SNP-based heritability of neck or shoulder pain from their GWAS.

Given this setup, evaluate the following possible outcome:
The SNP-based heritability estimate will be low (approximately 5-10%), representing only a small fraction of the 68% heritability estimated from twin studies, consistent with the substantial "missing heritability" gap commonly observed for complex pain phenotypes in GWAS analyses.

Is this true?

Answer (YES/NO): YES